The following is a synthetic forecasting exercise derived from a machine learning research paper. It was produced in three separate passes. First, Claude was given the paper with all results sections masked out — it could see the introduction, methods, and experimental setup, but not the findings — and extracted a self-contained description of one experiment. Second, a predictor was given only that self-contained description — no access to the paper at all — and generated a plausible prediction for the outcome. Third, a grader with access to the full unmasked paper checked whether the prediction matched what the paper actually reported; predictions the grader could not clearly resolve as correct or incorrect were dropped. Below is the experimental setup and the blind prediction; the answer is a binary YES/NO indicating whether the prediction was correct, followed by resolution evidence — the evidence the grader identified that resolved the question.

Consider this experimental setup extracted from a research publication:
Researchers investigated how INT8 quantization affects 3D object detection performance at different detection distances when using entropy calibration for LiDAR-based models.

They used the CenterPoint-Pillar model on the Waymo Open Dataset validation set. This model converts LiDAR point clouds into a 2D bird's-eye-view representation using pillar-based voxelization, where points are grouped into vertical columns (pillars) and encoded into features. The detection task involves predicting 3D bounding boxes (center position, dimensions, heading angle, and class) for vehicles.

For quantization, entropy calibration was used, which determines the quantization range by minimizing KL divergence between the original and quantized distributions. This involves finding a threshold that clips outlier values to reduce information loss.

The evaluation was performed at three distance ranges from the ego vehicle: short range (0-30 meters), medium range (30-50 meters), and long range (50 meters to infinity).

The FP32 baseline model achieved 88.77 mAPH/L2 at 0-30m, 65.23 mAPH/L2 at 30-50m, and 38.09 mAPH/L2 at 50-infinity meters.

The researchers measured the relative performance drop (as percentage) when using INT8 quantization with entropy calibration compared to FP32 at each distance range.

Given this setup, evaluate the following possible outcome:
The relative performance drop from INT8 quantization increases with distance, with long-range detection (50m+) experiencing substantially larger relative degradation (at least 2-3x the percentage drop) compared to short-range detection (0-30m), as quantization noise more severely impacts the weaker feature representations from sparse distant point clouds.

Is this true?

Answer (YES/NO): YES